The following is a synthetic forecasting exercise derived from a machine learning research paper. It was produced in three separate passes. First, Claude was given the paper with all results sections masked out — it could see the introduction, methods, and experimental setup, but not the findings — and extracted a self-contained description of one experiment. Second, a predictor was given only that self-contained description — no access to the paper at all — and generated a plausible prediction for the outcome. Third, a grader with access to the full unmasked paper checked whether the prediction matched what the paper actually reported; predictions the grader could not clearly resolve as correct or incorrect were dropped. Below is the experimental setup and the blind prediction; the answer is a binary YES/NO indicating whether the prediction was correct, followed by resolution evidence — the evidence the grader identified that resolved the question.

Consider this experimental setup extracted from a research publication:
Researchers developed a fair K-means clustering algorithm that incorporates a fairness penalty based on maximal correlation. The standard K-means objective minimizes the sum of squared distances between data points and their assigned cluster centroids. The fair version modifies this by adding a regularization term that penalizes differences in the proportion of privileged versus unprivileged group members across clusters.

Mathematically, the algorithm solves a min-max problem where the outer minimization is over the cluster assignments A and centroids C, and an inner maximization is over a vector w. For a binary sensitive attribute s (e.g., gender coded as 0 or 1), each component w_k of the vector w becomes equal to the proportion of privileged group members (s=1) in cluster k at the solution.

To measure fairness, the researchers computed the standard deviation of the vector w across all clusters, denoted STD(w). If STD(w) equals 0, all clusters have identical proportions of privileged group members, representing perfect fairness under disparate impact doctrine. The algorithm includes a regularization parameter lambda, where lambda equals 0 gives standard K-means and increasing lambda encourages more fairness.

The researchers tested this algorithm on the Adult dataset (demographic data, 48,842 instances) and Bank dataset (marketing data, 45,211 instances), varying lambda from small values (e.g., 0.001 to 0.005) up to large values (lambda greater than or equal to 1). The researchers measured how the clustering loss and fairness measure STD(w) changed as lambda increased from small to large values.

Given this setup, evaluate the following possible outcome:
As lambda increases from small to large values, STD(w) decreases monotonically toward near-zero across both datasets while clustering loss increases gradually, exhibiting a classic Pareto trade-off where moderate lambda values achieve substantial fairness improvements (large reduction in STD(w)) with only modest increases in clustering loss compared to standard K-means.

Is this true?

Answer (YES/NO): NO